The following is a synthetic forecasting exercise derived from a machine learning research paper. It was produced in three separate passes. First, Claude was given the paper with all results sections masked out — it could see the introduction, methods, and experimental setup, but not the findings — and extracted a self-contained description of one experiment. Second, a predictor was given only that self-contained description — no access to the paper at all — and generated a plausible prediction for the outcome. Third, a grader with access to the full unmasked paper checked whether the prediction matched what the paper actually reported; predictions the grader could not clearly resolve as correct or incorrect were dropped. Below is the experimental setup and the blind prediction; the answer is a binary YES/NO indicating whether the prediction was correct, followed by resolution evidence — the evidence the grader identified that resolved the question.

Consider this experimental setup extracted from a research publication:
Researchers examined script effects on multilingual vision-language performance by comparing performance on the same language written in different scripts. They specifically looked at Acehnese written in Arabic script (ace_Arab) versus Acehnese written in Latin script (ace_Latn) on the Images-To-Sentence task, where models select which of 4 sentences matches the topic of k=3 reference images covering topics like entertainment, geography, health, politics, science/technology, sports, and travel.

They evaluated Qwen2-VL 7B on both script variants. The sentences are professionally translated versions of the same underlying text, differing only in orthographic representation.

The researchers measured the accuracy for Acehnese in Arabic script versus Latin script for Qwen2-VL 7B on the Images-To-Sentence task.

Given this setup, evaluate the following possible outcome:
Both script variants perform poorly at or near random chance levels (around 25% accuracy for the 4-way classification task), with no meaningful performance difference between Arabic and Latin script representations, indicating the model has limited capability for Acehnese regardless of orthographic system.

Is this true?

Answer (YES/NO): NO